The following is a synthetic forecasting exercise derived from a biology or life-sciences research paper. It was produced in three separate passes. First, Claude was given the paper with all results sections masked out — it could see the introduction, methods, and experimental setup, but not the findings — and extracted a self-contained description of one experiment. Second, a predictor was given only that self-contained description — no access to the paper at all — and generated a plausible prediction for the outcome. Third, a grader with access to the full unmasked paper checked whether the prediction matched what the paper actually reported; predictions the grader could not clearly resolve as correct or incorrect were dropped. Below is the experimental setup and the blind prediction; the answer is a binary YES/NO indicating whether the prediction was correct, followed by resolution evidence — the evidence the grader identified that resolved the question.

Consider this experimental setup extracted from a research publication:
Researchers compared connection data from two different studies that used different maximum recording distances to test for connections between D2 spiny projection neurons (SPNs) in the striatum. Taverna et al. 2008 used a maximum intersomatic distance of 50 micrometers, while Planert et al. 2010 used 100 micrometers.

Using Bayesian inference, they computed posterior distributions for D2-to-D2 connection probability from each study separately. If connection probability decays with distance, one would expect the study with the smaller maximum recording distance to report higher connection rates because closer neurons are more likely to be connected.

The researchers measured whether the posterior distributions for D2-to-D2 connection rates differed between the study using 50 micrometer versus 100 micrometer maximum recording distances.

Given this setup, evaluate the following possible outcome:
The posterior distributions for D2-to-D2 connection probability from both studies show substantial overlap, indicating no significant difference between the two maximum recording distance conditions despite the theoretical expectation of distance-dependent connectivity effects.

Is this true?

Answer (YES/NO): NO